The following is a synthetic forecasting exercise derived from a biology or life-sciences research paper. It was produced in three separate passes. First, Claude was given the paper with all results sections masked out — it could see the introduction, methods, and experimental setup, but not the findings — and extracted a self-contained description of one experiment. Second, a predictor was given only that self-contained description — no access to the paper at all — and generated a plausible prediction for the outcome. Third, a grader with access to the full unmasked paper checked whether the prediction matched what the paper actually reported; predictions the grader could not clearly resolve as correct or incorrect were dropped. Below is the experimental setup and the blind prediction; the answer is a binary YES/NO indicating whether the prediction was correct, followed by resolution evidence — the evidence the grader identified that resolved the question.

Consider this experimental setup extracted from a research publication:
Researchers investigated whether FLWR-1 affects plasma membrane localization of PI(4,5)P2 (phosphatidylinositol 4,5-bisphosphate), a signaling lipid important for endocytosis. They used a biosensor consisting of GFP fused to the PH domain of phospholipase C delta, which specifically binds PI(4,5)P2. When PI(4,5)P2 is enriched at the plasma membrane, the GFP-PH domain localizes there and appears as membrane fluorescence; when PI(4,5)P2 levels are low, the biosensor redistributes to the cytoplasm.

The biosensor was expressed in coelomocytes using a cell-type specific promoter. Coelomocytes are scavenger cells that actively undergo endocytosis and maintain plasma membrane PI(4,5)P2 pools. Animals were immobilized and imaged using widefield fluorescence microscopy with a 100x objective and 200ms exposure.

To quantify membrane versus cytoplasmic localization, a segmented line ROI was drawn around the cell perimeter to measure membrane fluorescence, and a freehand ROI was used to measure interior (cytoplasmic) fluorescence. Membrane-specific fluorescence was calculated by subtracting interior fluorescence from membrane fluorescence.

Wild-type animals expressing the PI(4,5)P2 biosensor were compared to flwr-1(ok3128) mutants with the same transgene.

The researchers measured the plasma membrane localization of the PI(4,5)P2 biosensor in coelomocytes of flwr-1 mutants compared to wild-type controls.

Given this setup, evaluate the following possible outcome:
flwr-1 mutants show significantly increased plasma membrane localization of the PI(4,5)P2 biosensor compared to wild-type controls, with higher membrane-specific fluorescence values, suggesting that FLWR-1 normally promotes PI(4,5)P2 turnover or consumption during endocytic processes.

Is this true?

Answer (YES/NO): NO